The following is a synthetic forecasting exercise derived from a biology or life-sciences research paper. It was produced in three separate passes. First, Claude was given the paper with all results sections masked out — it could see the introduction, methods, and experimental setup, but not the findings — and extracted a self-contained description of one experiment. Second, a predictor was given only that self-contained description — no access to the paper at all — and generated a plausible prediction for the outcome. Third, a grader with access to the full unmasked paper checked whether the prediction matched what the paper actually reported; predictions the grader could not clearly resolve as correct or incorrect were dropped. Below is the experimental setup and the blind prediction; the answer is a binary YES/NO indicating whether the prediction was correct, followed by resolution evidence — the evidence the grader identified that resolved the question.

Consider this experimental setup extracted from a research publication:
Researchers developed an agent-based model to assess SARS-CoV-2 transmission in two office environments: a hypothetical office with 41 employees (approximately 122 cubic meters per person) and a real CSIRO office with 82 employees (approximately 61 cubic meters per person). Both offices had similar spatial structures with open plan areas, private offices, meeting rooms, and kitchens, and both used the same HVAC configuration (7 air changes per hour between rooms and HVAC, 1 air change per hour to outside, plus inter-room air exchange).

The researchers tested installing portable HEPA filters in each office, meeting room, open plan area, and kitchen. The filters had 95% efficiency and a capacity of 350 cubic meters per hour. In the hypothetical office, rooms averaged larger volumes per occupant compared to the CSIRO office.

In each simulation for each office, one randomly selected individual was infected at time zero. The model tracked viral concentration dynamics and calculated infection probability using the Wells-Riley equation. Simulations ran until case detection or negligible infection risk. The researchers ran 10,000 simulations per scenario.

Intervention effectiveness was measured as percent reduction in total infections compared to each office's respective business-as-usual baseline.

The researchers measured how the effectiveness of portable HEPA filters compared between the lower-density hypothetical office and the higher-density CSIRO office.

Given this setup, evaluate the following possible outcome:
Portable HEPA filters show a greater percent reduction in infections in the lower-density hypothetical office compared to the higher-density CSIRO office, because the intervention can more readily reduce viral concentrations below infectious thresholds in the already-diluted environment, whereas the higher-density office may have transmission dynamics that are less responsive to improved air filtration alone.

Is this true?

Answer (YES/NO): YES